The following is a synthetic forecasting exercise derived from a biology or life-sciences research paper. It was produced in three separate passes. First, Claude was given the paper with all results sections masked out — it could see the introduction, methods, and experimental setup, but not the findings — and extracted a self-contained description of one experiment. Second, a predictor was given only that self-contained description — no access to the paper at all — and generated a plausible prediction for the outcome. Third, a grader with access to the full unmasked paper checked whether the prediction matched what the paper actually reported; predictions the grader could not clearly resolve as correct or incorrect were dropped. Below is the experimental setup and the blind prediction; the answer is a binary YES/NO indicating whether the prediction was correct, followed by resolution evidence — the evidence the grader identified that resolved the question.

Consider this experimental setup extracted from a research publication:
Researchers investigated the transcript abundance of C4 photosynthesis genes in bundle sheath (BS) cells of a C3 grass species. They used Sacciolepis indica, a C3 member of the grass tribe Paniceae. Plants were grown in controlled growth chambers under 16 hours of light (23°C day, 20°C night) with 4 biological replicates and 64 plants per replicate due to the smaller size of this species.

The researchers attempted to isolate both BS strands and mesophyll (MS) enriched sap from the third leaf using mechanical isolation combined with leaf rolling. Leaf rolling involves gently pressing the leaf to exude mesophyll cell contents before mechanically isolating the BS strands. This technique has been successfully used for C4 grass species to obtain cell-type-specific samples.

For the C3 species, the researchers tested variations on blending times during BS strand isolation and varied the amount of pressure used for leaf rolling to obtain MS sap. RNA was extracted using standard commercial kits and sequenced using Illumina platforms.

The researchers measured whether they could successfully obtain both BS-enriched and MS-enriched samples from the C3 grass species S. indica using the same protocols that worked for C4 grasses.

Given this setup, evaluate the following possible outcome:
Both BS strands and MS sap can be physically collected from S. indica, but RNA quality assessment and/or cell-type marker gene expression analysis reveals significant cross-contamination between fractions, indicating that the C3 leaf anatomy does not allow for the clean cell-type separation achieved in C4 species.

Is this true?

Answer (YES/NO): NO